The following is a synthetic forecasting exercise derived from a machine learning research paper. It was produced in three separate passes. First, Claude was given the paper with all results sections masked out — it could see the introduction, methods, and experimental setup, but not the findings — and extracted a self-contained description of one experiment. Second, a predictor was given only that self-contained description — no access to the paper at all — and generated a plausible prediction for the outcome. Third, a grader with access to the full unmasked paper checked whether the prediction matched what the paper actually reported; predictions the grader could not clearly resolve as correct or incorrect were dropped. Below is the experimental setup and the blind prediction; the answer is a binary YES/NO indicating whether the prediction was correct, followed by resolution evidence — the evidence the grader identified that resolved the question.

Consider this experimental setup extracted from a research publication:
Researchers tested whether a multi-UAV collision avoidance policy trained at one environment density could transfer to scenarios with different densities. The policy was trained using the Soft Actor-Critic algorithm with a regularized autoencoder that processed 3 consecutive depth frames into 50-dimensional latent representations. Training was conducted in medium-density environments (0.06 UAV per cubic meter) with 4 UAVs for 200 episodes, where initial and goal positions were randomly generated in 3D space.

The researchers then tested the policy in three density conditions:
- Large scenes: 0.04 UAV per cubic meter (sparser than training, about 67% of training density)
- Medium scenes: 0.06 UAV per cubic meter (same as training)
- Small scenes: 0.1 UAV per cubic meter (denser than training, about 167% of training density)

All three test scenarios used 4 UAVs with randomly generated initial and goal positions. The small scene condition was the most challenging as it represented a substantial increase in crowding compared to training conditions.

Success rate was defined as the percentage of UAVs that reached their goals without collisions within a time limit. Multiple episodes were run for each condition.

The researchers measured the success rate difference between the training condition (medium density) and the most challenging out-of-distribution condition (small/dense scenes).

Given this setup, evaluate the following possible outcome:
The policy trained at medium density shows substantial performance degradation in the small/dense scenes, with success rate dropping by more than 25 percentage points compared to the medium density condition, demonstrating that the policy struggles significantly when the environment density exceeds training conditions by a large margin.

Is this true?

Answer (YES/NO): NO